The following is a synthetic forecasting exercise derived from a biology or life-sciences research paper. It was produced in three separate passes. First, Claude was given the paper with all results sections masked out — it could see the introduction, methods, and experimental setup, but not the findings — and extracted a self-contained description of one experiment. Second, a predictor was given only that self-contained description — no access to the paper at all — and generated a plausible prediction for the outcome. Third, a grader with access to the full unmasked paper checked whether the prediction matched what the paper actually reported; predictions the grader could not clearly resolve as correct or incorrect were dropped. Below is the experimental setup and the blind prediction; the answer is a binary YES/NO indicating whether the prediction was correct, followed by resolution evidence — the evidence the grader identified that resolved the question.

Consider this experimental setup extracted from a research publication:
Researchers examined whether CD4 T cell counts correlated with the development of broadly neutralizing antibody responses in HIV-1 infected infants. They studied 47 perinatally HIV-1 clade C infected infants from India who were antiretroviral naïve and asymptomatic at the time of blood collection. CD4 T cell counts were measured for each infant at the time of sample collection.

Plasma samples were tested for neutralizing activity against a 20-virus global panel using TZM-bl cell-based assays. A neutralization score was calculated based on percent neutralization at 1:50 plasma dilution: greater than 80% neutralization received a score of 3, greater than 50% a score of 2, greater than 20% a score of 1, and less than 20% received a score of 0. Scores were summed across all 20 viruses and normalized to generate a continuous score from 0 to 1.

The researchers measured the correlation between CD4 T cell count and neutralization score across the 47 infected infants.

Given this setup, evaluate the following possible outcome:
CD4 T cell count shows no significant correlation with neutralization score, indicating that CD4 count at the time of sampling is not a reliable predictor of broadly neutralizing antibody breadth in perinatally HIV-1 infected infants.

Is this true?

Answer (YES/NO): YES